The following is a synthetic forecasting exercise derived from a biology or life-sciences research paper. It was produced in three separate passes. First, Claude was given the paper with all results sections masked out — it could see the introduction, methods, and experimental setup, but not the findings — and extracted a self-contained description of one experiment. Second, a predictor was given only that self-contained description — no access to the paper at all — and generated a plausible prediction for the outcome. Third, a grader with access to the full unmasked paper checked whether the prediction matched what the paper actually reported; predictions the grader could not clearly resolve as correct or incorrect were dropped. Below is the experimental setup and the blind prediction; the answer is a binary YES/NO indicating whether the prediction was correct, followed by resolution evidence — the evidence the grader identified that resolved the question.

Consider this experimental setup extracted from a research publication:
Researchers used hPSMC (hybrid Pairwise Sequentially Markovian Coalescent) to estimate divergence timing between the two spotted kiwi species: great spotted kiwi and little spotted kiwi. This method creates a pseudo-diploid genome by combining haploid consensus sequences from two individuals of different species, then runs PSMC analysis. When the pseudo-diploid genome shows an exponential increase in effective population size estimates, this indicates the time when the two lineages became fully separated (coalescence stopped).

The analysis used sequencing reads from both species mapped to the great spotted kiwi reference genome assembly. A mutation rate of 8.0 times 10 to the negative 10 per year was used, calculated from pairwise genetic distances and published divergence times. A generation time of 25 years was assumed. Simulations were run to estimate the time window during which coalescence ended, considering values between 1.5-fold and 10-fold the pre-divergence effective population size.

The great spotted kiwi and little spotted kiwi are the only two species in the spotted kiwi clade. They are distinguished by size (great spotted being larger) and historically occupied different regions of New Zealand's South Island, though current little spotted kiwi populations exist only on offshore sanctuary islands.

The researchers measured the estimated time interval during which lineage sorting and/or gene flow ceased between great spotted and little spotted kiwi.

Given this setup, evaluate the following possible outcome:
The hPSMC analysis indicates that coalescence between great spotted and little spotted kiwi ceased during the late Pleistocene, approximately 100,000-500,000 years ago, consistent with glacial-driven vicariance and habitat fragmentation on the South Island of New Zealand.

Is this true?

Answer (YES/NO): NO